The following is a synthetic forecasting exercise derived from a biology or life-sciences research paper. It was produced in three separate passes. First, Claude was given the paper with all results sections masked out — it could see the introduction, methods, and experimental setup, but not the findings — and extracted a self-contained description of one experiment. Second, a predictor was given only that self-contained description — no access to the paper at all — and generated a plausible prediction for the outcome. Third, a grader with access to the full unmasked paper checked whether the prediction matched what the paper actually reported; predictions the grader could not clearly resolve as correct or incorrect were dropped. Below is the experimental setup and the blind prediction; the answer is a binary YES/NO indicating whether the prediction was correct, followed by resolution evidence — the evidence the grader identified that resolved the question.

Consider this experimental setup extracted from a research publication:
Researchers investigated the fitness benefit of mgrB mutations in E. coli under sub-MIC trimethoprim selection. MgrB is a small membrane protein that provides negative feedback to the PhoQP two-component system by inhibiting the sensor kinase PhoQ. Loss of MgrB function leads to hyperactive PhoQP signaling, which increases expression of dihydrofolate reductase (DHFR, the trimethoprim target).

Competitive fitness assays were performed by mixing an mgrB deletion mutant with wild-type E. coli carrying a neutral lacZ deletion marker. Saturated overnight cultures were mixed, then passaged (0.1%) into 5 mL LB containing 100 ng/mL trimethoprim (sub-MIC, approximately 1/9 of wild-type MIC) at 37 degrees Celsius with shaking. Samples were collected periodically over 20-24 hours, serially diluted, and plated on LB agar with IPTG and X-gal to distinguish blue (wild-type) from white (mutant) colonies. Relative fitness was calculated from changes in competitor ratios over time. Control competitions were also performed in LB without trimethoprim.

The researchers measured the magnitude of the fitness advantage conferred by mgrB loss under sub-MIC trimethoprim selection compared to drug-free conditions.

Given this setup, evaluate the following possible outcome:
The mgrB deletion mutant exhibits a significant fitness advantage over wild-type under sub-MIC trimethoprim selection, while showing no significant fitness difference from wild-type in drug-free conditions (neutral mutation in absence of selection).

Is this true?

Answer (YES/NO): NO